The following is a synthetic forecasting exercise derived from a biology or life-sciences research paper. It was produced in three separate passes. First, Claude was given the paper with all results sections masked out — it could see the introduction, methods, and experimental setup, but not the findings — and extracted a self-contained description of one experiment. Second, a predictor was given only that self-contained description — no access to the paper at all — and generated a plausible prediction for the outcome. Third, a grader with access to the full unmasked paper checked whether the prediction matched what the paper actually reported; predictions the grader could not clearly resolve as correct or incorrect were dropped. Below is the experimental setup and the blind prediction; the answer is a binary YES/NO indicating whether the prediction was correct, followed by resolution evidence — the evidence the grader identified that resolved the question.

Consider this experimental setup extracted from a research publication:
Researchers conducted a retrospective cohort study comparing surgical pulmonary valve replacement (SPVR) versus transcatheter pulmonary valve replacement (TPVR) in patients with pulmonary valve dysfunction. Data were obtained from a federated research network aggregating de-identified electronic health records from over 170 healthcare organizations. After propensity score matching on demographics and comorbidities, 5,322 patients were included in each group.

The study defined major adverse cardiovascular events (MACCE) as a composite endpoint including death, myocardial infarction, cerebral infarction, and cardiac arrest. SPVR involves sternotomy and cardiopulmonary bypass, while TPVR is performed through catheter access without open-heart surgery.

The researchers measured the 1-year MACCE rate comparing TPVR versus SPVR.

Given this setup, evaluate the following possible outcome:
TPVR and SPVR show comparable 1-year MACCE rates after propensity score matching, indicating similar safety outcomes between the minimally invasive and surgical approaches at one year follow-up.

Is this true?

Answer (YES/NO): NO